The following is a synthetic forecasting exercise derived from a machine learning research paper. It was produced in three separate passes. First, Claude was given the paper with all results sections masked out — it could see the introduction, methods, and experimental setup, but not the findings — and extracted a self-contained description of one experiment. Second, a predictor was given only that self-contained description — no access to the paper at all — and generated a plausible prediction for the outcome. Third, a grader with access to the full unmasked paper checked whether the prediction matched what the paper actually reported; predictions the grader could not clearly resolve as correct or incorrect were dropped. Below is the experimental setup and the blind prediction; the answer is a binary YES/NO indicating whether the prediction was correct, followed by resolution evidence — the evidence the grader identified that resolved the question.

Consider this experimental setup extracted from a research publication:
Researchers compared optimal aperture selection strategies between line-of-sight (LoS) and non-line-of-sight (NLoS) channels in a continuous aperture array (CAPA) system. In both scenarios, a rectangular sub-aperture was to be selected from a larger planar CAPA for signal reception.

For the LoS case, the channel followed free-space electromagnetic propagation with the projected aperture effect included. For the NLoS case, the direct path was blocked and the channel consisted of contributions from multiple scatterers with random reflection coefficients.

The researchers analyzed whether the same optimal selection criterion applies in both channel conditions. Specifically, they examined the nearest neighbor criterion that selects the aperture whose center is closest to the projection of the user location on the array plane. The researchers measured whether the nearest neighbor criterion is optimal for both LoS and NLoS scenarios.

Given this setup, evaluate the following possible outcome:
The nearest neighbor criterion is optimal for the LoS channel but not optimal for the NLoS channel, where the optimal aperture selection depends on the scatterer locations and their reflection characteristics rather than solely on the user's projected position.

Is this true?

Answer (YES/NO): YES